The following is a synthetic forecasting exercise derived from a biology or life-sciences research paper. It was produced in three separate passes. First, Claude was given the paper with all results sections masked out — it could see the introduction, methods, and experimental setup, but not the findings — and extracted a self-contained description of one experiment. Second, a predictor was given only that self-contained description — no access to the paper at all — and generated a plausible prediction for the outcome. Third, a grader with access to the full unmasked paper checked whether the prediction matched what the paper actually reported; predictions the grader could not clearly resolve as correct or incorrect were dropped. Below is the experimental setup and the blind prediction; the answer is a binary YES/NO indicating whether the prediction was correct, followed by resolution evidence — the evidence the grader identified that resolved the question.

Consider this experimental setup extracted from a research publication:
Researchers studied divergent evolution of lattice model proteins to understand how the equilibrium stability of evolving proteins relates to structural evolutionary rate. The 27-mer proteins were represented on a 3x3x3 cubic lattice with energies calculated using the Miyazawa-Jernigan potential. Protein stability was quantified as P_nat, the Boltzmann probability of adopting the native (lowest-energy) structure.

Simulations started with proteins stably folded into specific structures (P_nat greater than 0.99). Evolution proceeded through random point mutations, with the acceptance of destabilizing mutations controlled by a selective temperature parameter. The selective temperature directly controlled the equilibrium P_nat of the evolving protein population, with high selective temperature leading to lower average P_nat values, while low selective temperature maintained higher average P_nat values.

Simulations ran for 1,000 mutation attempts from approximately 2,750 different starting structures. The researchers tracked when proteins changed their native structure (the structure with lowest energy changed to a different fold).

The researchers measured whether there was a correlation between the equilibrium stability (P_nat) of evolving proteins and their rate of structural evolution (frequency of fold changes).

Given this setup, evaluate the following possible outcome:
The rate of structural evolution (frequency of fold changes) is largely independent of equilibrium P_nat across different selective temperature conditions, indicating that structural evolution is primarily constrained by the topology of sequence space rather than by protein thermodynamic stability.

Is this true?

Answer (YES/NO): NO